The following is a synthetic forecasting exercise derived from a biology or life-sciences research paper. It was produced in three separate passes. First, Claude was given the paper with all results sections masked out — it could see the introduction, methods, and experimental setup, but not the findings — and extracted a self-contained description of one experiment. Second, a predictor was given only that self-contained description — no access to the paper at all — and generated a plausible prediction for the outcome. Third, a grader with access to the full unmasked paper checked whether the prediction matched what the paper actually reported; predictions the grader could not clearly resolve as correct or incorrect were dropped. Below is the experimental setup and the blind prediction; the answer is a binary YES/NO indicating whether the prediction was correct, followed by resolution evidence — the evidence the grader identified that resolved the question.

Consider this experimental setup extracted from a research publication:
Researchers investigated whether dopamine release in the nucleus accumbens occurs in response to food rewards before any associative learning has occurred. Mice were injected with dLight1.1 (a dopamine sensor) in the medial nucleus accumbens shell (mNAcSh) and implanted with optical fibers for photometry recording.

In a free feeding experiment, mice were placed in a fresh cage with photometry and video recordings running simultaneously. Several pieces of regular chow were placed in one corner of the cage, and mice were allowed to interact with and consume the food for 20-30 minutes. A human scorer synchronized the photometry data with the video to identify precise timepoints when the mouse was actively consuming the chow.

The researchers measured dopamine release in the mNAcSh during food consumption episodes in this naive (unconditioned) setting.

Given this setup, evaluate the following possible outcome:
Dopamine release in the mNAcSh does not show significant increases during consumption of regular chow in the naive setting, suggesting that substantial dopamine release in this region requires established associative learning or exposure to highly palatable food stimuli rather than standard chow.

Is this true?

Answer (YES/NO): NO